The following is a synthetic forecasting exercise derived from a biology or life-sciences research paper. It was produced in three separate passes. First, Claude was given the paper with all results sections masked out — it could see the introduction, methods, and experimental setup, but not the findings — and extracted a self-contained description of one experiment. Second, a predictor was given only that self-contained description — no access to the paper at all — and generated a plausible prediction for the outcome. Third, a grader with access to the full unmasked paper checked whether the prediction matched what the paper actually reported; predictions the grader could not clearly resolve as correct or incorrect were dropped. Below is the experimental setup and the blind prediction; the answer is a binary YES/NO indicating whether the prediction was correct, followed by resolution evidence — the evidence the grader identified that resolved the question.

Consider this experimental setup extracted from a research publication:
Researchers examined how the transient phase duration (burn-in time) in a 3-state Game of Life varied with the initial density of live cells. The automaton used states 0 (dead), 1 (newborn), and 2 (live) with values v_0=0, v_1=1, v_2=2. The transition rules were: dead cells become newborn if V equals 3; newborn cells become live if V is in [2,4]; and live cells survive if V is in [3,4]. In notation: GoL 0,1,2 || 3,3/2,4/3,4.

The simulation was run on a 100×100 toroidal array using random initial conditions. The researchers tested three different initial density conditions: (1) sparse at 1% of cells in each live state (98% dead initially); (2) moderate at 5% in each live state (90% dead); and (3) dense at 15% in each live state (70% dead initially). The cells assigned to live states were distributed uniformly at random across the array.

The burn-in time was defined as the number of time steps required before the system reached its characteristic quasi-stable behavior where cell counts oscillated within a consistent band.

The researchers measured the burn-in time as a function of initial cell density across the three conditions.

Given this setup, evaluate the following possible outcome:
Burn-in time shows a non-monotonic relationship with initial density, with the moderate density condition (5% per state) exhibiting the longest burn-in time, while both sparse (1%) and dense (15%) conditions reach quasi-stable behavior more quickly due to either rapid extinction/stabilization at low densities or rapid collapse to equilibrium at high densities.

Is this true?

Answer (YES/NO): NO